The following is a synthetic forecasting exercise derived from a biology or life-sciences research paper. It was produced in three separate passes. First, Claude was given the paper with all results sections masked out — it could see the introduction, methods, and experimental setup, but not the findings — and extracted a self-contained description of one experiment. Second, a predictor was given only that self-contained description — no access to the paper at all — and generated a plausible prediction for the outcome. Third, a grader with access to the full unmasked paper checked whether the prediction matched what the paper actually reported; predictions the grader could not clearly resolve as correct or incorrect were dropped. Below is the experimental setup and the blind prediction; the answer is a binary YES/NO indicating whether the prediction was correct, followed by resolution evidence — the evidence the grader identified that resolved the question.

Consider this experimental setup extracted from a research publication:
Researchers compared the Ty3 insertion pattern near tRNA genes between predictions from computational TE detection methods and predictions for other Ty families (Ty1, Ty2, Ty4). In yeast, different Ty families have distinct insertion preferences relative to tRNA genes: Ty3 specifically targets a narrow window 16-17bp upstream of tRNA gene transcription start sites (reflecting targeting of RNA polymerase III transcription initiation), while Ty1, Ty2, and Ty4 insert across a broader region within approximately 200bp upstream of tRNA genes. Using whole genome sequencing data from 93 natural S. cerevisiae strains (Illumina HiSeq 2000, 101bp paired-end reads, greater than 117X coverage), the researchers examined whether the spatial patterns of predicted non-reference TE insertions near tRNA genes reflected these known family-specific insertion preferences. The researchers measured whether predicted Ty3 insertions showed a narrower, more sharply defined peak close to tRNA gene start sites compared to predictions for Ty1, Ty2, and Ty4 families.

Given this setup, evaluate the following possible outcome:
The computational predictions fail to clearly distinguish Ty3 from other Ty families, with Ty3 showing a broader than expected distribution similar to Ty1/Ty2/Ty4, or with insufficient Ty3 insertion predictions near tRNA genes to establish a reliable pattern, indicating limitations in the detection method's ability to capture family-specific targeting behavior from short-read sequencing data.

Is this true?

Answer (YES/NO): NO